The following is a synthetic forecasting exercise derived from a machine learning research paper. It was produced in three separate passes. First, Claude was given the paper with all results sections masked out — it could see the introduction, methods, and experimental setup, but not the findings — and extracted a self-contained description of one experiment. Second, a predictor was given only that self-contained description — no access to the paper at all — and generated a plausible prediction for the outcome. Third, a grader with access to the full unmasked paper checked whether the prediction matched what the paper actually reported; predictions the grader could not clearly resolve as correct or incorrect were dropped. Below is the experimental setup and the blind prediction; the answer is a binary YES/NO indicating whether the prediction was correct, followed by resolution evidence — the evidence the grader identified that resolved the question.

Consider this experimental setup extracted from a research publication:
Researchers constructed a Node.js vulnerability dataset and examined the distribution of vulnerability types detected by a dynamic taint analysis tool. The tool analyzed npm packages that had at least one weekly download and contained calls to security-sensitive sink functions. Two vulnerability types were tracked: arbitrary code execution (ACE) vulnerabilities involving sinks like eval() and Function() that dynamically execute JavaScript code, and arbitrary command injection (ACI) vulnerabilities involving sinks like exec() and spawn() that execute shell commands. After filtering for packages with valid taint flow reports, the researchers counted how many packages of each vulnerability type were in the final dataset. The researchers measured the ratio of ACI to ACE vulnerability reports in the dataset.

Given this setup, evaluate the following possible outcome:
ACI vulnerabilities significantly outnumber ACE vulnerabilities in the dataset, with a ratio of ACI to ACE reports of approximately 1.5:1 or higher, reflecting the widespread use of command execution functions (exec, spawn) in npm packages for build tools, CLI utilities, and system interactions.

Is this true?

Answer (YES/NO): YES